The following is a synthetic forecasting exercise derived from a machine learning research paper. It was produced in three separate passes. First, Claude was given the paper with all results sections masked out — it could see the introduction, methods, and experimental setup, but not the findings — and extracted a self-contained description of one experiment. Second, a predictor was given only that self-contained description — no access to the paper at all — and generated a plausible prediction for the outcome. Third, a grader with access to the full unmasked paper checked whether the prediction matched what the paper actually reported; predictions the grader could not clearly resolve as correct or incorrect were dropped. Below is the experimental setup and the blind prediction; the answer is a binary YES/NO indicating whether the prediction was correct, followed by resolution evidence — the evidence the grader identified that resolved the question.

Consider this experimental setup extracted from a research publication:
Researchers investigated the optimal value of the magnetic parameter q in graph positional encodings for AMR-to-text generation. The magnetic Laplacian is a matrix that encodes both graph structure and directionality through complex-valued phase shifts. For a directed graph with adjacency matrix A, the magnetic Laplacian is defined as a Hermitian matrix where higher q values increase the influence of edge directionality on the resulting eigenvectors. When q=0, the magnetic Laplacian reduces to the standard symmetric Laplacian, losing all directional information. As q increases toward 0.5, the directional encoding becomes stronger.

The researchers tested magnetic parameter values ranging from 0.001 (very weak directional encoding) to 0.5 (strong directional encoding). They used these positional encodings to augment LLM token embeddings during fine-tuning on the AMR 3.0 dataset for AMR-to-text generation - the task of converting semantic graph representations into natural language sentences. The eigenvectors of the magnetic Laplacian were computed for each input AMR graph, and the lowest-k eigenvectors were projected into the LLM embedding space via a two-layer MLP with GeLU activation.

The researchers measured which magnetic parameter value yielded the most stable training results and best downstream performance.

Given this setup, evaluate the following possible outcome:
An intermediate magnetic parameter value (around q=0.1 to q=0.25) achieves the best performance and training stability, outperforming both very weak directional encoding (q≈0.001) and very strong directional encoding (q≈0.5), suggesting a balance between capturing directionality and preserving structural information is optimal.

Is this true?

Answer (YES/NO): YES